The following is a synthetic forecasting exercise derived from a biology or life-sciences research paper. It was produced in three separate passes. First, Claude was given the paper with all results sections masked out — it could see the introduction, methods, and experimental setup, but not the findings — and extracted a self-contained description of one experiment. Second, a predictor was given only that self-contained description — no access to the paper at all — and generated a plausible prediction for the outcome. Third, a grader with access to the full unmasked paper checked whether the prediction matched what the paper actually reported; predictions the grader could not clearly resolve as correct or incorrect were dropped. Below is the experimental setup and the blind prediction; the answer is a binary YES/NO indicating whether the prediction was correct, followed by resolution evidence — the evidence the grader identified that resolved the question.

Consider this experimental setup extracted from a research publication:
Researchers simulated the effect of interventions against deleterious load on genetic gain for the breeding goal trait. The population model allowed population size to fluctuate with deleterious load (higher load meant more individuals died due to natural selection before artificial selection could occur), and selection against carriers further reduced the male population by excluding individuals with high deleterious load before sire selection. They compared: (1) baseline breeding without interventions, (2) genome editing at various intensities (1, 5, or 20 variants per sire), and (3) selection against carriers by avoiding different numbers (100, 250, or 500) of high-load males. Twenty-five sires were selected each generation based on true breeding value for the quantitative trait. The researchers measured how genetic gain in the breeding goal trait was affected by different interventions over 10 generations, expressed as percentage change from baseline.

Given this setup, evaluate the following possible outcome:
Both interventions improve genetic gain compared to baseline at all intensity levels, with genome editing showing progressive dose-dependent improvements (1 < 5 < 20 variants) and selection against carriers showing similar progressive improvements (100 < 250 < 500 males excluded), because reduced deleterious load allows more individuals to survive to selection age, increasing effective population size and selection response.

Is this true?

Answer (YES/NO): NO